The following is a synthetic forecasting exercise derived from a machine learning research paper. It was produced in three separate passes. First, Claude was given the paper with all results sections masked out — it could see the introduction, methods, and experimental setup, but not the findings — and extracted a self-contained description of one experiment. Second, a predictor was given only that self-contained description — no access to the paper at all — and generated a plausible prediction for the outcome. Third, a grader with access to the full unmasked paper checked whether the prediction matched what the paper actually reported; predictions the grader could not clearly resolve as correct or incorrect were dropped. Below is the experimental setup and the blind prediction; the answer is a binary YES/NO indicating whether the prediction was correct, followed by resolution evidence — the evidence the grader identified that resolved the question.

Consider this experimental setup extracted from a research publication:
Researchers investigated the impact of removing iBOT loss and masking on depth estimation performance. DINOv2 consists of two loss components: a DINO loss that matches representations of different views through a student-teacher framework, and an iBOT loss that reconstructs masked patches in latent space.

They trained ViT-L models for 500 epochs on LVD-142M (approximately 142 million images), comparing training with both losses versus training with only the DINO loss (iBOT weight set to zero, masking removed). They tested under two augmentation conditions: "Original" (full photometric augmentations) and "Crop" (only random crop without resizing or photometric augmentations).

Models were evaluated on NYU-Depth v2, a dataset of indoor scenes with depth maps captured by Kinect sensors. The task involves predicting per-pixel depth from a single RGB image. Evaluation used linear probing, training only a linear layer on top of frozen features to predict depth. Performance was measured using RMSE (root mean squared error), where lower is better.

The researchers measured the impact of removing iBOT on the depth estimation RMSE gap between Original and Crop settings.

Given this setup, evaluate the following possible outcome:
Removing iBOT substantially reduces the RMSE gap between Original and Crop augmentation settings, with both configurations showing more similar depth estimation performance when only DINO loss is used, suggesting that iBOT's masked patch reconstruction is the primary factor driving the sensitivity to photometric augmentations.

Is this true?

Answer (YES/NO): NO